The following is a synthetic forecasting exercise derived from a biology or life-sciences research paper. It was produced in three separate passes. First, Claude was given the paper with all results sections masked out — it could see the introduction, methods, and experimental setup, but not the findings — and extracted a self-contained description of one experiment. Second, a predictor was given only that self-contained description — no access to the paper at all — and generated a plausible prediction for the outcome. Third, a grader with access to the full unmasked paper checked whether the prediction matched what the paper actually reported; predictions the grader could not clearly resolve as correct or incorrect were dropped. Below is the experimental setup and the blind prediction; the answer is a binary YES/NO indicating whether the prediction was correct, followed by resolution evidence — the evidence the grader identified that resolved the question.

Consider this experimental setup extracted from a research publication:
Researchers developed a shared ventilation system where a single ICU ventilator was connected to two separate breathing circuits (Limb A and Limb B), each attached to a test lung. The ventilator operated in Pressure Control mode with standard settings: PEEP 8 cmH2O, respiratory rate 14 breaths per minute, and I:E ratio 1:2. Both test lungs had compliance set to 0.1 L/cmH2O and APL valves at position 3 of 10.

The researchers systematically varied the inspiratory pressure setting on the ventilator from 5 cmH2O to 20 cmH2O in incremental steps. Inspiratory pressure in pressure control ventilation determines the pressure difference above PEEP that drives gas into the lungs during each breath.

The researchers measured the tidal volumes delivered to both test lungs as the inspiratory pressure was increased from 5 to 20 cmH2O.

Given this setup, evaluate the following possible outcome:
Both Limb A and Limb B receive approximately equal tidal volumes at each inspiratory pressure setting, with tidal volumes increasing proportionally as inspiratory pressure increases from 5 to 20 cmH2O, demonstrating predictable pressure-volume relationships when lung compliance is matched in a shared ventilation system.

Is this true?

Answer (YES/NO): YES